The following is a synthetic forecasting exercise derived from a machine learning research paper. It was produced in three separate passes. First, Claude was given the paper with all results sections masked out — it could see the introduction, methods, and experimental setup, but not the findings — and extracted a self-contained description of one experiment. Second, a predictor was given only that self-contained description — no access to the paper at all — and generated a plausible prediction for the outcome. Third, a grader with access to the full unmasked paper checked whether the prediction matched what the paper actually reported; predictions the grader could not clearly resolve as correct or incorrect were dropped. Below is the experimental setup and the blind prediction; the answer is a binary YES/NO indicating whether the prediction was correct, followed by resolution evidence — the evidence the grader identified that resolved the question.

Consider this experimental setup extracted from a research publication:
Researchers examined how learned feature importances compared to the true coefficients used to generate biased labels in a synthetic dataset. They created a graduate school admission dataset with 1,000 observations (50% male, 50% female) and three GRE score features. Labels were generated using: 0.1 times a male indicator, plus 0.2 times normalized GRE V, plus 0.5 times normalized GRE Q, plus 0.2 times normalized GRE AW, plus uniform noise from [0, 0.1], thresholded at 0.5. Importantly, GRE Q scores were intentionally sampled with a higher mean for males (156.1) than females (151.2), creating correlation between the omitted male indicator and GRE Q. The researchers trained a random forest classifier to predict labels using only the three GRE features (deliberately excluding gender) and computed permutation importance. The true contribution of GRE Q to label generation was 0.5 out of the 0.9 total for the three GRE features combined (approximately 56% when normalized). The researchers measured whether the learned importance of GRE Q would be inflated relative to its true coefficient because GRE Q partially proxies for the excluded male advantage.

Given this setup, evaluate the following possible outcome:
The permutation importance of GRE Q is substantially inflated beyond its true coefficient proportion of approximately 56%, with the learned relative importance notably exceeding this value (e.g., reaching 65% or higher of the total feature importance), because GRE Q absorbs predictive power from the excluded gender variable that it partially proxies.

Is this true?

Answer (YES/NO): YES